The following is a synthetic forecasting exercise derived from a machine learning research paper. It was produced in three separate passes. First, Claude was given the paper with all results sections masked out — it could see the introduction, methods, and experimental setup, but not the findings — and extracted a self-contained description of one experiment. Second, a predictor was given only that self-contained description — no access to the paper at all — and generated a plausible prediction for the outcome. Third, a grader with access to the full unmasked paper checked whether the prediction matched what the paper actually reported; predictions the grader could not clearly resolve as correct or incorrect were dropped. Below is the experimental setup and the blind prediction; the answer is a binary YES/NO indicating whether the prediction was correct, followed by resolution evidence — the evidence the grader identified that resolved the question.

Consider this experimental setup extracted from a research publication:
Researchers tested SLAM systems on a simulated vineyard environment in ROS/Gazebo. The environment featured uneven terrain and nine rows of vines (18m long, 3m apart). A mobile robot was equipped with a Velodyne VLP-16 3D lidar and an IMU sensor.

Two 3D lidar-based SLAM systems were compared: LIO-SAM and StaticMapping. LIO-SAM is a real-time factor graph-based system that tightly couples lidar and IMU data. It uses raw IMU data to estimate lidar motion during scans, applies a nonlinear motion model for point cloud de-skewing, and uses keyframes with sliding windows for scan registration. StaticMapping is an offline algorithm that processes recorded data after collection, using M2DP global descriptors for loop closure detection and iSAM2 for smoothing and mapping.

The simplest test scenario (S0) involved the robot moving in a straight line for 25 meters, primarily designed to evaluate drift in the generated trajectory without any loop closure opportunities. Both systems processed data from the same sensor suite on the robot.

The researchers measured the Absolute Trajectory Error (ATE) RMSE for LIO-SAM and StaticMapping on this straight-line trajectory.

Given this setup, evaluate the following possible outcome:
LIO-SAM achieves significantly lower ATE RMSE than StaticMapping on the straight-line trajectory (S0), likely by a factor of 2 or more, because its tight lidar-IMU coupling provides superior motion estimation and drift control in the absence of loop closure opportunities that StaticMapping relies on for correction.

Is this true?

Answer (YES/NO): NO